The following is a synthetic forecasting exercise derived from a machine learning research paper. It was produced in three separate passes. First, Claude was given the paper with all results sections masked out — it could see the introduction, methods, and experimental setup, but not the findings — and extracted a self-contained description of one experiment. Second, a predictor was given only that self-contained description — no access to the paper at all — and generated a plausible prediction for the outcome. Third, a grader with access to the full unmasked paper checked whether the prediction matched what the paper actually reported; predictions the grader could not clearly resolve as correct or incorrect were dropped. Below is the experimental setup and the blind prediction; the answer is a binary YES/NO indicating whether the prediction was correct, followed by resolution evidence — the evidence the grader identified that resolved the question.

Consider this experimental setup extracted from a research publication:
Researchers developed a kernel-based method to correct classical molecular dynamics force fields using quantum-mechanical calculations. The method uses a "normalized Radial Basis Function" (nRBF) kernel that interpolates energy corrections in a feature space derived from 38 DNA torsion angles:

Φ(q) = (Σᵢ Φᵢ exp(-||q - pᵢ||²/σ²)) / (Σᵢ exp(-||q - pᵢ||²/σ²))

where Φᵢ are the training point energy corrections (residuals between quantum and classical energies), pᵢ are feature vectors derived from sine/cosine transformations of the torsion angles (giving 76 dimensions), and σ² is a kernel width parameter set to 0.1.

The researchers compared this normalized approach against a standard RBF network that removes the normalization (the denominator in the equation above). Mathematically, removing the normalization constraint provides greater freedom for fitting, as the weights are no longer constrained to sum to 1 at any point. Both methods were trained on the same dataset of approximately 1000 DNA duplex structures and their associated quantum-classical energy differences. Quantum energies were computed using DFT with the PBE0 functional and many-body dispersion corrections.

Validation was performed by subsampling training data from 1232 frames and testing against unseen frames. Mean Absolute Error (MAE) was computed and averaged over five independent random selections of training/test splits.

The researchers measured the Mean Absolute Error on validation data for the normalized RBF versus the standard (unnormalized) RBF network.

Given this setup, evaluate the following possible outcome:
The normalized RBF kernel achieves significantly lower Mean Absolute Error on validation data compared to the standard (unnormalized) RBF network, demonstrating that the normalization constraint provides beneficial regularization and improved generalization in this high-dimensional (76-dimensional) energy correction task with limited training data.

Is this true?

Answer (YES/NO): NO